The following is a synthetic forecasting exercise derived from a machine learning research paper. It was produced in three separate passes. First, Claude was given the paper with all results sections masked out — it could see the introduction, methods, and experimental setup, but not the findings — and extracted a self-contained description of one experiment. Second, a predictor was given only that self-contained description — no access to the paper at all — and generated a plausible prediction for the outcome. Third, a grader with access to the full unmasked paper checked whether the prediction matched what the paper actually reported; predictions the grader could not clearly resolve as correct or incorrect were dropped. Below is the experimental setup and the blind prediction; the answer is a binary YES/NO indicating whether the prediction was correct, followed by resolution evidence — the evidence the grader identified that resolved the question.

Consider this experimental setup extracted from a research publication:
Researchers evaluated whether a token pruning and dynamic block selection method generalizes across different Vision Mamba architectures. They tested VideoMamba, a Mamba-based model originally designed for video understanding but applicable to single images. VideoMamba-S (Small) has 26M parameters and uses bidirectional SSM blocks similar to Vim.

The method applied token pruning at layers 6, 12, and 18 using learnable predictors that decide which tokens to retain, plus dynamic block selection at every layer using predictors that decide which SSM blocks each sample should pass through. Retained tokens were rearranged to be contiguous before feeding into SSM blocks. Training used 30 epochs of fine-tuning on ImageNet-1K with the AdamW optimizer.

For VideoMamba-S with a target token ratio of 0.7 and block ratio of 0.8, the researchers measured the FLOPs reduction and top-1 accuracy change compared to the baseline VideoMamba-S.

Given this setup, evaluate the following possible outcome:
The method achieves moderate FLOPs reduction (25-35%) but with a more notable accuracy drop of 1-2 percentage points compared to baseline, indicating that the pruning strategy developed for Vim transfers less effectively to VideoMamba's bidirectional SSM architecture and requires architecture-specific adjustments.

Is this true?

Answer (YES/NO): YES